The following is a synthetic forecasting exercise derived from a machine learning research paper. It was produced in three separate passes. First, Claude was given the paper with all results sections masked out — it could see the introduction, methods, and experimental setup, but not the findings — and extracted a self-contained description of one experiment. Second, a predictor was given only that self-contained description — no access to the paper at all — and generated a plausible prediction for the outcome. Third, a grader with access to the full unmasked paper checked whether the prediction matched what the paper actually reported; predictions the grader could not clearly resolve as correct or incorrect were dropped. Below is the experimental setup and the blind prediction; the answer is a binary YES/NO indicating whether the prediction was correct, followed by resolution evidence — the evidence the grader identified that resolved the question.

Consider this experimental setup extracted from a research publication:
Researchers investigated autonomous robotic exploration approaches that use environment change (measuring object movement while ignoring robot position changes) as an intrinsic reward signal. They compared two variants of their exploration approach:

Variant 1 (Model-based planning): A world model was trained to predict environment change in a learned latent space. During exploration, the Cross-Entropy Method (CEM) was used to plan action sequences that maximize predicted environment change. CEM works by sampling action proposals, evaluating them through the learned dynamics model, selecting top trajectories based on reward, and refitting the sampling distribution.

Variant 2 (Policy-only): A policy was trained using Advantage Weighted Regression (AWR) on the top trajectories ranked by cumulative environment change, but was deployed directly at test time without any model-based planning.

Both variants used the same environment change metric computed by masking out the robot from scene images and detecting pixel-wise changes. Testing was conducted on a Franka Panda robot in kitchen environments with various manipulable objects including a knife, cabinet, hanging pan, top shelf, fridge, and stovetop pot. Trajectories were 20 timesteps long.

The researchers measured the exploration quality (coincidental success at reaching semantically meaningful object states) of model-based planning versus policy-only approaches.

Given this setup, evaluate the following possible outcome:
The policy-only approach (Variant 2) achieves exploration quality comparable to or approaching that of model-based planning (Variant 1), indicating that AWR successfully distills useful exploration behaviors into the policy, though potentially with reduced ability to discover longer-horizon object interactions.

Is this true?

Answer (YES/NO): YES